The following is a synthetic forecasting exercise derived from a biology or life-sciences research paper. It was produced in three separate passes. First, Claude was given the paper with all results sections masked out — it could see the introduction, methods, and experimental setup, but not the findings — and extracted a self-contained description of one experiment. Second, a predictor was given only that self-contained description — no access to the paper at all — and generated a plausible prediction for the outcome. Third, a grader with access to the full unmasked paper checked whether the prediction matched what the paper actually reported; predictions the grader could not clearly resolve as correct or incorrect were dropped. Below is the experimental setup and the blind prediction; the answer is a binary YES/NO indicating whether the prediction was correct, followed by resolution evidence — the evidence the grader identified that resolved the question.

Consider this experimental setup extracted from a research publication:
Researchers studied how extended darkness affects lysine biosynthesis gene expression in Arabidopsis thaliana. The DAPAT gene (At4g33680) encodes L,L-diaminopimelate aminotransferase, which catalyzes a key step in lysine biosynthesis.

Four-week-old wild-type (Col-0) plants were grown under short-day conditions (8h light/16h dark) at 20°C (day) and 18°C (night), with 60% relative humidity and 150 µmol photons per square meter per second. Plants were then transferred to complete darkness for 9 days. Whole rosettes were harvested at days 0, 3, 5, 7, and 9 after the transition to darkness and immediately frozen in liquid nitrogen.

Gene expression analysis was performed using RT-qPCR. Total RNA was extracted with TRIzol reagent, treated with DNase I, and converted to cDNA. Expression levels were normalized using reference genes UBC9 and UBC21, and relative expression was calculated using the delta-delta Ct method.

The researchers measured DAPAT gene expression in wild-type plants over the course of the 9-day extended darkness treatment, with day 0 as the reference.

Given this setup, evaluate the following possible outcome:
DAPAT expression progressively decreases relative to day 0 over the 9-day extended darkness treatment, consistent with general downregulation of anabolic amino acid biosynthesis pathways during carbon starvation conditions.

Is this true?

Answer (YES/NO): YES